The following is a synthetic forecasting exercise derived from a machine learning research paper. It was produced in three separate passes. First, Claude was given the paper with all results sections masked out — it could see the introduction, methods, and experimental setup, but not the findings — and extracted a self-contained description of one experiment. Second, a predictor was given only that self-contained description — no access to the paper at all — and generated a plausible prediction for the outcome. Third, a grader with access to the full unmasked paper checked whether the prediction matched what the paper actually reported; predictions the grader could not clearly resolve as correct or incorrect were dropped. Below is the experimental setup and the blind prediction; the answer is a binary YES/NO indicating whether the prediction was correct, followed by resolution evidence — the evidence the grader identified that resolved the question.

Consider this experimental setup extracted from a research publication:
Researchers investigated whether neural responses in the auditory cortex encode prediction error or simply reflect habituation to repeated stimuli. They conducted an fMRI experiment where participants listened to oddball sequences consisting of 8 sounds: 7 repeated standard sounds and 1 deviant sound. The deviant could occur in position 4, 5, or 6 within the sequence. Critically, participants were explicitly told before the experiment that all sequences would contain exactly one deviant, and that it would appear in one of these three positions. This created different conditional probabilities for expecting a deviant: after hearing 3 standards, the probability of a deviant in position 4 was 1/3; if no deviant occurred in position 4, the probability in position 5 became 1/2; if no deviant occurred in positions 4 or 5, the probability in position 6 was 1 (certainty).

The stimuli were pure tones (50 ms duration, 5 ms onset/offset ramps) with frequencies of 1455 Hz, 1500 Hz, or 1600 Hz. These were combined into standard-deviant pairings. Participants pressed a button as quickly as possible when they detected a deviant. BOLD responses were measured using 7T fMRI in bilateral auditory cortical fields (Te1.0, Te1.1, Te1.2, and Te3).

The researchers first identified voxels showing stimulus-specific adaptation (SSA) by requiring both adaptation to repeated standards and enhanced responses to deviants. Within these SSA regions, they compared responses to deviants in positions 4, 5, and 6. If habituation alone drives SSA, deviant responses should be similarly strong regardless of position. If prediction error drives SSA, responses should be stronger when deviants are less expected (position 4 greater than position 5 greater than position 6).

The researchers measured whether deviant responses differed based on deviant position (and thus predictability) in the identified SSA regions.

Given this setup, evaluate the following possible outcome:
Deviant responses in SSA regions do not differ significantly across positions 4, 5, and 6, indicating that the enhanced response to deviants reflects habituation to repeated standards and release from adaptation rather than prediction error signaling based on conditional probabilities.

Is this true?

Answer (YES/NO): NO